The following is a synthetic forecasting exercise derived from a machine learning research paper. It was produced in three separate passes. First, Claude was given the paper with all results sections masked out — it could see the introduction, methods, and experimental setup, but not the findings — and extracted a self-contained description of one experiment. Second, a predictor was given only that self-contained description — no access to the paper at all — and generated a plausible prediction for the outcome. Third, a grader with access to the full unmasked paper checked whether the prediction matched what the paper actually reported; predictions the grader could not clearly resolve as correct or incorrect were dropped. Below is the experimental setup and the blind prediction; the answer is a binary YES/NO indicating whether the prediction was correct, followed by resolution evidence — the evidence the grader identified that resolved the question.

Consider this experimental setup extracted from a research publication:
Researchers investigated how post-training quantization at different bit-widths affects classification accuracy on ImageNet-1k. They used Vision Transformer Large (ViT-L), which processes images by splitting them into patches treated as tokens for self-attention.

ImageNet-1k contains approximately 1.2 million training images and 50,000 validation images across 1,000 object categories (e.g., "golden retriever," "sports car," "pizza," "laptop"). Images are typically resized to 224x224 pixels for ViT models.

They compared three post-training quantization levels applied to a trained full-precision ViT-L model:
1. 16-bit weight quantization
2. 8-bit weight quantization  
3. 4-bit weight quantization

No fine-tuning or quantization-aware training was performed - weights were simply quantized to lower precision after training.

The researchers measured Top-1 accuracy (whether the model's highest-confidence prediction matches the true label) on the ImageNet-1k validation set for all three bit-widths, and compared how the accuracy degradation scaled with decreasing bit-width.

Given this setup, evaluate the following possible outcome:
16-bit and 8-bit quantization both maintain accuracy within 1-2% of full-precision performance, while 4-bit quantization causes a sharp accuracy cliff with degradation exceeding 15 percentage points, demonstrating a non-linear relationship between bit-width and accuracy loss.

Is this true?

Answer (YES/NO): NO